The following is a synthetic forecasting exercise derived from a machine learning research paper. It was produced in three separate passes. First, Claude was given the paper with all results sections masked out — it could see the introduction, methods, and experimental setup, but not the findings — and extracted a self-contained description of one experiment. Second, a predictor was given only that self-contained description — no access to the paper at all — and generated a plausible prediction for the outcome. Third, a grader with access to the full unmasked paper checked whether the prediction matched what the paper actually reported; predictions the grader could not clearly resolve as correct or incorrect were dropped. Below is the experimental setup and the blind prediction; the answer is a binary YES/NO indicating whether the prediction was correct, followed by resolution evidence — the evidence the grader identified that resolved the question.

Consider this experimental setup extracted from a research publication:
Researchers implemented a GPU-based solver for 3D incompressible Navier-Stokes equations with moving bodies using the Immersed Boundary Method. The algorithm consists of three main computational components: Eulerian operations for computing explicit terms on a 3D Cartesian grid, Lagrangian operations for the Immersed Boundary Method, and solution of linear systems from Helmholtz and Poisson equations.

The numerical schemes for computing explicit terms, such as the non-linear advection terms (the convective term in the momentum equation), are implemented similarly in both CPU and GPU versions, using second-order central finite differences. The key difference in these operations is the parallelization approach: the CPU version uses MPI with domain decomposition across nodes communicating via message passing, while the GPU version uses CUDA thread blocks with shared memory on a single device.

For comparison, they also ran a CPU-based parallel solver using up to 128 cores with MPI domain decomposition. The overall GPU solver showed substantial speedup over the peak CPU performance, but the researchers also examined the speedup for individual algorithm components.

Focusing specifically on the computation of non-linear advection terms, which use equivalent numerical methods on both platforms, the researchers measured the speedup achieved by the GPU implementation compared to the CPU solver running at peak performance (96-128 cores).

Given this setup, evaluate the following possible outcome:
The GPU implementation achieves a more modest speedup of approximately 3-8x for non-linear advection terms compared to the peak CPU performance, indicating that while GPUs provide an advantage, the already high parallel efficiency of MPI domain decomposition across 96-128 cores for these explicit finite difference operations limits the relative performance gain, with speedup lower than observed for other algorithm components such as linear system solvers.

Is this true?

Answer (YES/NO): NO